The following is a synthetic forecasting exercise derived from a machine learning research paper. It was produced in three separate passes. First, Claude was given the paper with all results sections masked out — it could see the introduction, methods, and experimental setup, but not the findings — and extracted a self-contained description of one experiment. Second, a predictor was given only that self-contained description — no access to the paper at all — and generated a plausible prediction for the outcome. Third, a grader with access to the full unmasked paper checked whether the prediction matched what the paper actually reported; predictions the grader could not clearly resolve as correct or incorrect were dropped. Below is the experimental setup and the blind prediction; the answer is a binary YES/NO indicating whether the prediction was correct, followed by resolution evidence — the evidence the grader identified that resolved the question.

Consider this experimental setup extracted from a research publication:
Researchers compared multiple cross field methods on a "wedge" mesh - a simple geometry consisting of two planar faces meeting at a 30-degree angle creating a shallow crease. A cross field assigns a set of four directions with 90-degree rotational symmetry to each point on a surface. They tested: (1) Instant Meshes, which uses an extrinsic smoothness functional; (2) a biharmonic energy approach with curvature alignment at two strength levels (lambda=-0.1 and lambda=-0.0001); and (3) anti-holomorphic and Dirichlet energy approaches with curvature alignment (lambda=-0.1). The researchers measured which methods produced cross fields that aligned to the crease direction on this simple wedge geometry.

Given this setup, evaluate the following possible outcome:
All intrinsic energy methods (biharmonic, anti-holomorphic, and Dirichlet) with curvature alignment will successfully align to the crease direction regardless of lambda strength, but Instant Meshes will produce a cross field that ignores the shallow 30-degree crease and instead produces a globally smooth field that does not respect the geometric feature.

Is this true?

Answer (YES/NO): NO